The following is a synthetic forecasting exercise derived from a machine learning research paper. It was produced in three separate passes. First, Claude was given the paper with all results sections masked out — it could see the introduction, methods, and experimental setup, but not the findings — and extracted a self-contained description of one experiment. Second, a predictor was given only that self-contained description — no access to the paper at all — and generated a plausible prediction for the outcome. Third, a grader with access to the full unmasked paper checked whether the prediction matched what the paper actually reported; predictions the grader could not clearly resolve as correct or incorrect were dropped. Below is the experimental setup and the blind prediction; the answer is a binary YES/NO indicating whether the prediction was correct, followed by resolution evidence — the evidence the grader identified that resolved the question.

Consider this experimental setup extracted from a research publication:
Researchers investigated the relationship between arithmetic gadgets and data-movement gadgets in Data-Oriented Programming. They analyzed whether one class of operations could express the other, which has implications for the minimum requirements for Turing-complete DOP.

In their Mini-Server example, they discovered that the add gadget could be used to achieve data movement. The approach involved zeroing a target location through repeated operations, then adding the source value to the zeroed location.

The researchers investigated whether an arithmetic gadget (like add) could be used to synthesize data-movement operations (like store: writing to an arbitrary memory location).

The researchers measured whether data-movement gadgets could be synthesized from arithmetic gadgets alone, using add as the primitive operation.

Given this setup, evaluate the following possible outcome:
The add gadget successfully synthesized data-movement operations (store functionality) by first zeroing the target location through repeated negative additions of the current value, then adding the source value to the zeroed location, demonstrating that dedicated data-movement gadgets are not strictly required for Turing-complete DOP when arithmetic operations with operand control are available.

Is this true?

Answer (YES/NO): NO